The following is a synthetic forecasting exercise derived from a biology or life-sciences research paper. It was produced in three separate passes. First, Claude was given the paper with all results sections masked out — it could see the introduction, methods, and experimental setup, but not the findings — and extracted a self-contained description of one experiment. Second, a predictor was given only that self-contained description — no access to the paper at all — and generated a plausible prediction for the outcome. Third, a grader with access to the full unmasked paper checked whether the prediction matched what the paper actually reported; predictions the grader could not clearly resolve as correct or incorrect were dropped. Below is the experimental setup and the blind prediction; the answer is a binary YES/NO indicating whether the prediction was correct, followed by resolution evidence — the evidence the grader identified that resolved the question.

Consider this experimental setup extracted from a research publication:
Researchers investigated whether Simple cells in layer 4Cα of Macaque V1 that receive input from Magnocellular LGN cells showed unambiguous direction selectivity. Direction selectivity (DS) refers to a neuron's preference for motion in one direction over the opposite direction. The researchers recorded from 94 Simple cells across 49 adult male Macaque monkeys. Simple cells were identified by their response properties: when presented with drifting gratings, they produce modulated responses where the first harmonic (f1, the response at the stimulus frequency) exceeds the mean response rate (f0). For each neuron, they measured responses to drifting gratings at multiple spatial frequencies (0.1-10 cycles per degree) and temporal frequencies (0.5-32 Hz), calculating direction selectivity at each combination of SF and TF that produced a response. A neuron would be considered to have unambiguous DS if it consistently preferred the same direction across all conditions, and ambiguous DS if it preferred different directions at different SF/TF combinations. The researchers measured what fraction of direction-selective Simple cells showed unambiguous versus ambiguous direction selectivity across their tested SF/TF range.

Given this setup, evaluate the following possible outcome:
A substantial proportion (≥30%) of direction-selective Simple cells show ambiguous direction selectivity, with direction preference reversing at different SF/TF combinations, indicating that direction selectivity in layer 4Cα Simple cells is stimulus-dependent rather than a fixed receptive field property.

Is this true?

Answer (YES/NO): NO